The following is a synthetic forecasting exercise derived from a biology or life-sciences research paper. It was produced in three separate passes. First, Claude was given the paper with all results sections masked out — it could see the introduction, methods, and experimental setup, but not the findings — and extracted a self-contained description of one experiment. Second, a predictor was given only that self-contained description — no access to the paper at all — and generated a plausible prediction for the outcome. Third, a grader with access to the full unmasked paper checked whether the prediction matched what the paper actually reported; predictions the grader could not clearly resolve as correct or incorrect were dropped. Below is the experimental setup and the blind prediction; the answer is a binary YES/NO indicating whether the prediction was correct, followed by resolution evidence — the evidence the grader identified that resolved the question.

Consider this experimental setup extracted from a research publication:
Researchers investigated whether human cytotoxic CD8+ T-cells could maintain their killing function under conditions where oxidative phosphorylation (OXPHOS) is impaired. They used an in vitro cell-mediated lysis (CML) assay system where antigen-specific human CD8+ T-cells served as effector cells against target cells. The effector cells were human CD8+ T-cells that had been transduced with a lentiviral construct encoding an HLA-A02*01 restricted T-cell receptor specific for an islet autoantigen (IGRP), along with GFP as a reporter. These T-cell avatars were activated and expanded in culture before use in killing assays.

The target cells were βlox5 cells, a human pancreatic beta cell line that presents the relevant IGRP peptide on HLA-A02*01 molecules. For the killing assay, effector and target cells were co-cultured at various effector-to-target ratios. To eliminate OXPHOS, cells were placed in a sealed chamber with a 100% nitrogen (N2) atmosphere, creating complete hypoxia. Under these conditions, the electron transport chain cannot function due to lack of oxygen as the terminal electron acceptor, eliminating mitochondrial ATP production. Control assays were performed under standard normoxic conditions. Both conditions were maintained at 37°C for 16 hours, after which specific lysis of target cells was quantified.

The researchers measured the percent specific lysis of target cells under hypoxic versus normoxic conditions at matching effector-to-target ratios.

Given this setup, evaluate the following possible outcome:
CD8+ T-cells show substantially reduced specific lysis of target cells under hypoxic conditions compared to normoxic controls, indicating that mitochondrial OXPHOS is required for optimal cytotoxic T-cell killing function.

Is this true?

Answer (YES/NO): NO